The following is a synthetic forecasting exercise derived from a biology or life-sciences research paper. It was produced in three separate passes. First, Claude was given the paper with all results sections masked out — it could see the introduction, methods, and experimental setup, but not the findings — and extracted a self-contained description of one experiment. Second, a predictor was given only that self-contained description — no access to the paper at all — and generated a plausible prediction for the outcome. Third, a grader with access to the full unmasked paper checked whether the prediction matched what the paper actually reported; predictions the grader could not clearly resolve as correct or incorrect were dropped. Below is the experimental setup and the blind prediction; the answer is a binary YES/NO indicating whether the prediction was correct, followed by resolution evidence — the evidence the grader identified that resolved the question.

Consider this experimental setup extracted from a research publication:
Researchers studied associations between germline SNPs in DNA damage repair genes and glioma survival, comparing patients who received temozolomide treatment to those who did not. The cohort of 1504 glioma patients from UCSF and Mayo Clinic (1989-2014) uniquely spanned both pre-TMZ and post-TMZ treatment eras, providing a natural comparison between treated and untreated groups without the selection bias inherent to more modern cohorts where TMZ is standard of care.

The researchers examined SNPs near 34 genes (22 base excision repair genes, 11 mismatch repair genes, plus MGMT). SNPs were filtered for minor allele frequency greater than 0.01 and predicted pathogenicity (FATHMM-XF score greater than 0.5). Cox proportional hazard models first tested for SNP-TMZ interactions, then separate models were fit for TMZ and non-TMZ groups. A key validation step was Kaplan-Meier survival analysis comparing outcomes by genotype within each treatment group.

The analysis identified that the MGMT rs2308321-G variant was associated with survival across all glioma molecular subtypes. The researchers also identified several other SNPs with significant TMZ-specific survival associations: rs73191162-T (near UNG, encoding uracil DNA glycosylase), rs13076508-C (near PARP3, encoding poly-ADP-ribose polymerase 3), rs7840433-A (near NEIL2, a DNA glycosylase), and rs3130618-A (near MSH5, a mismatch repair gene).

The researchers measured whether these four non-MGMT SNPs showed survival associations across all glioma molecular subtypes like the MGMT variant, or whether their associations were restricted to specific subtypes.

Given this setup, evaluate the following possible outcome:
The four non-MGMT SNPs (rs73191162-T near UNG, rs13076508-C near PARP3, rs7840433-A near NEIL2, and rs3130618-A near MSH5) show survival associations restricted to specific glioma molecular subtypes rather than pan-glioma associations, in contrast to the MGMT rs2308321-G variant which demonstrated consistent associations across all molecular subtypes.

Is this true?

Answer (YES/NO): YES